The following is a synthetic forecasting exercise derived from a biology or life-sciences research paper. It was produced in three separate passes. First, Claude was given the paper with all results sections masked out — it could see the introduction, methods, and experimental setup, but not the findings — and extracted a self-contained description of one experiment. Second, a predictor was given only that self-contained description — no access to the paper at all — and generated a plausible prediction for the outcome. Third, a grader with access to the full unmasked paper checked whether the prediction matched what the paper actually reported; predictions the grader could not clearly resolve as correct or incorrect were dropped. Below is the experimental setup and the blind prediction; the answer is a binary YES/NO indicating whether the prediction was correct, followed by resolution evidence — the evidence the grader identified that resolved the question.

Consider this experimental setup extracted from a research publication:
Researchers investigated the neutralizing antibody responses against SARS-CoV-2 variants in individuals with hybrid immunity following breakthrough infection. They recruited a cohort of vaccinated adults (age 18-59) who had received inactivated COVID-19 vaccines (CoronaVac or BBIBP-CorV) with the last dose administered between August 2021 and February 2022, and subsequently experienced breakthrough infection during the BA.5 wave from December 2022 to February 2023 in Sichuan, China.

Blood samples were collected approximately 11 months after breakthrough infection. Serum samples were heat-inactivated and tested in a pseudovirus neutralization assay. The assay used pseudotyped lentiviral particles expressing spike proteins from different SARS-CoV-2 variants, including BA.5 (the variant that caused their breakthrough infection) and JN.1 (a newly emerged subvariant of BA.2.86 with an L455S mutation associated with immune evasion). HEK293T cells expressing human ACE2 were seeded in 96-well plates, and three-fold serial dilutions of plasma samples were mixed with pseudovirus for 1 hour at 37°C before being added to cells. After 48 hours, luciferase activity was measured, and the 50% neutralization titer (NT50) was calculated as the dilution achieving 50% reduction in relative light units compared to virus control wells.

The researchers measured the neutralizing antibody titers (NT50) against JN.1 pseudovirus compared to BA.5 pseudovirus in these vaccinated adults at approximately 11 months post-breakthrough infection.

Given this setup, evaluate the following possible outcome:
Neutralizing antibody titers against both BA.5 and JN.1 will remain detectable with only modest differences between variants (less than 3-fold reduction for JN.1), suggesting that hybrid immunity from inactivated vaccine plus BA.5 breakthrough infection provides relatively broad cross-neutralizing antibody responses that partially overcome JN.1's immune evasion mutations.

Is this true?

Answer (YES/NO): NO